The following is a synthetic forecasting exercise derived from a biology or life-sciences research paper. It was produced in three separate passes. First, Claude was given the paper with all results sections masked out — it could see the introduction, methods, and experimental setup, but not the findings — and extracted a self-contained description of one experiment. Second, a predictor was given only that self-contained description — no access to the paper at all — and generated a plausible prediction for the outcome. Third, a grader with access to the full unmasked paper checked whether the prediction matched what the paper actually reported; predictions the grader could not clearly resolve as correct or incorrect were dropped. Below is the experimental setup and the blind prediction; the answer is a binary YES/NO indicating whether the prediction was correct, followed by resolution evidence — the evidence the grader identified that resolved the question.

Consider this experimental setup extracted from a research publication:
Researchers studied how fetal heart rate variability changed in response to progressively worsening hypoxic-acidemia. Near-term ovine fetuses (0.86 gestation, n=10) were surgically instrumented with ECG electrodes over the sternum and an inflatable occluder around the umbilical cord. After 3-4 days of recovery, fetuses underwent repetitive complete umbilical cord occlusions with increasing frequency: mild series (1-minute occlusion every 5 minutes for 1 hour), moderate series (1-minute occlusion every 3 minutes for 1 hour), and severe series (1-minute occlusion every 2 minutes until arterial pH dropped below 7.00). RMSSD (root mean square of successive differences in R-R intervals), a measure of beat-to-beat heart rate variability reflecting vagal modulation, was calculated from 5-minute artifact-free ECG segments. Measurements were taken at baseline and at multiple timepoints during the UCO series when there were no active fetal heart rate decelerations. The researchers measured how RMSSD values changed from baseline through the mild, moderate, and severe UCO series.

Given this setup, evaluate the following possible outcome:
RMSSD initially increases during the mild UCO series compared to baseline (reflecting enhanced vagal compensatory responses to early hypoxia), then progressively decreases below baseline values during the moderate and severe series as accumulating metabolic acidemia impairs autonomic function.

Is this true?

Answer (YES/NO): NO